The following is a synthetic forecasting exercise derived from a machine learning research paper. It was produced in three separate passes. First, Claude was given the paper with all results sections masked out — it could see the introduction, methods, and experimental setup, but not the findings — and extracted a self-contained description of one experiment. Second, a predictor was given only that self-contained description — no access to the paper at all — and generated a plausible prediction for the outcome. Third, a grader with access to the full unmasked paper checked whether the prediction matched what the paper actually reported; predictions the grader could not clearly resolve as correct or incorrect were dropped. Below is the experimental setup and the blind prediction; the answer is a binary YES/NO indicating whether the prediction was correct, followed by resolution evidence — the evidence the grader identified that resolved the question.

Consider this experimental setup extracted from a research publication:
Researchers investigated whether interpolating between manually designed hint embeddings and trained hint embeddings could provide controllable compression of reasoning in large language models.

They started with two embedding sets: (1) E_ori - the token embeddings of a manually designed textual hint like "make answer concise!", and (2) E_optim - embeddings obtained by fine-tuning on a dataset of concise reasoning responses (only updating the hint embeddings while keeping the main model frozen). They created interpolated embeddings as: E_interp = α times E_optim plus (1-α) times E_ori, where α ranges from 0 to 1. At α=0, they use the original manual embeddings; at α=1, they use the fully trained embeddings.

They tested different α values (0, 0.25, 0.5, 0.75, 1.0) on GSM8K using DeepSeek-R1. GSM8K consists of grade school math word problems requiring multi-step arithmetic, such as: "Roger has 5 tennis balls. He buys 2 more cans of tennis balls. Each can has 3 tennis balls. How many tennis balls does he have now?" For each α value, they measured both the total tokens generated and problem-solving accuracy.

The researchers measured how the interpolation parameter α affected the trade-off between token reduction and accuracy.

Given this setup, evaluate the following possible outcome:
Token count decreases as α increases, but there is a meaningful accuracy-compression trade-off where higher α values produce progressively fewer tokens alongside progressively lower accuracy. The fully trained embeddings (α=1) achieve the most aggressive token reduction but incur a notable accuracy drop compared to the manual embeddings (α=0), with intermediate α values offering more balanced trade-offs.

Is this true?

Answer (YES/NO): NO